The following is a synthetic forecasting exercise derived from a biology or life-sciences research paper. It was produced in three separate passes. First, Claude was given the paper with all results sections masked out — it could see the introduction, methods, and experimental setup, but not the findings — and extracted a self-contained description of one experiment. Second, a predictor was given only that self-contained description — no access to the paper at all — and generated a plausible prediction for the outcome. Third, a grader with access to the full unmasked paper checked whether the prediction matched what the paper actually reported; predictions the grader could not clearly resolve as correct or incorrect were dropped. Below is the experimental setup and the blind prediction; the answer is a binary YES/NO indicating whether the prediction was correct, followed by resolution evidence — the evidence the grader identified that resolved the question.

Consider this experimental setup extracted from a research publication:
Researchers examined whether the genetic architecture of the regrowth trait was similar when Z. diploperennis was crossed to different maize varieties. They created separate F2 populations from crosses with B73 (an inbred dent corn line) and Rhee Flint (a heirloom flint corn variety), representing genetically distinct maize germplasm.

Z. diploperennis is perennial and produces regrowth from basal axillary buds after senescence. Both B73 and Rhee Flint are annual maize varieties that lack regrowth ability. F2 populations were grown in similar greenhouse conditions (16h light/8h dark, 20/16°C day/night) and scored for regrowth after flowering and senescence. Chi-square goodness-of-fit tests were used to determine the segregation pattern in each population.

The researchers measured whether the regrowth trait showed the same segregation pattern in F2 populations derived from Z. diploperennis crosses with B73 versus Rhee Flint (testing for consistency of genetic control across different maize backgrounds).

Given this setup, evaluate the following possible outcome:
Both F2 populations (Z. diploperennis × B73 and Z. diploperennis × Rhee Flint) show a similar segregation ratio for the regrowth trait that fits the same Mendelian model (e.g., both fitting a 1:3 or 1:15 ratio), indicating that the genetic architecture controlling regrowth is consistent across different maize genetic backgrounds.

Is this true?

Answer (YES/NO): YES